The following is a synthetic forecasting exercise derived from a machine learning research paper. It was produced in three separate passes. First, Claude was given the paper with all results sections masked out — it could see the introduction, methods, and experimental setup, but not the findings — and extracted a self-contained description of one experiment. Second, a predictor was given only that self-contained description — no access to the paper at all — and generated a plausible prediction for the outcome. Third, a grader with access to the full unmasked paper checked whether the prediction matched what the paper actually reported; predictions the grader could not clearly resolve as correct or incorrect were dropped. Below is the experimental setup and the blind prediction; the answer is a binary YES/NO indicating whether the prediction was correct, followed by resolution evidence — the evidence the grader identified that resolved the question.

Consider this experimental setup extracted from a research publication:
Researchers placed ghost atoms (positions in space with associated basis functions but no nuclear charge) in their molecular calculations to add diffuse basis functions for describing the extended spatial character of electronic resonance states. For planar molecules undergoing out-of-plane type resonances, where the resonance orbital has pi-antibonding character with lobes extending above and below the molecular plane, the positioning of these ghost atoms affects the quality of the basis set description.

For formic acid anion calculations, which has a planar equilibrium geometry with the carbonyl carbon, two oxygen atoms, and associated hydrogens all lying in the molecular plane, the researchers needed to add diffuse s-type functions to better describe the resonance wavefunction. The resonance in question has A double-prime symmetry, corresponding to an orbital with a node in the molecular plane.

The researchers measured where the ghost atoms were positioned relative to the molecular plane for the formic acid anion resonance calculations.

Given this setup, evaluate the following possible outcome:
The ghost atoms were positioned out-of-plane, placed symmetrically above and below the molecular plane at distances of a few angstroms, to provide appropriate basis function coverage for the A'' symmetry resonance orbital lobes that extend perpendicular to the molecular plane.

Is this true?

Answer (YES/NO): YES